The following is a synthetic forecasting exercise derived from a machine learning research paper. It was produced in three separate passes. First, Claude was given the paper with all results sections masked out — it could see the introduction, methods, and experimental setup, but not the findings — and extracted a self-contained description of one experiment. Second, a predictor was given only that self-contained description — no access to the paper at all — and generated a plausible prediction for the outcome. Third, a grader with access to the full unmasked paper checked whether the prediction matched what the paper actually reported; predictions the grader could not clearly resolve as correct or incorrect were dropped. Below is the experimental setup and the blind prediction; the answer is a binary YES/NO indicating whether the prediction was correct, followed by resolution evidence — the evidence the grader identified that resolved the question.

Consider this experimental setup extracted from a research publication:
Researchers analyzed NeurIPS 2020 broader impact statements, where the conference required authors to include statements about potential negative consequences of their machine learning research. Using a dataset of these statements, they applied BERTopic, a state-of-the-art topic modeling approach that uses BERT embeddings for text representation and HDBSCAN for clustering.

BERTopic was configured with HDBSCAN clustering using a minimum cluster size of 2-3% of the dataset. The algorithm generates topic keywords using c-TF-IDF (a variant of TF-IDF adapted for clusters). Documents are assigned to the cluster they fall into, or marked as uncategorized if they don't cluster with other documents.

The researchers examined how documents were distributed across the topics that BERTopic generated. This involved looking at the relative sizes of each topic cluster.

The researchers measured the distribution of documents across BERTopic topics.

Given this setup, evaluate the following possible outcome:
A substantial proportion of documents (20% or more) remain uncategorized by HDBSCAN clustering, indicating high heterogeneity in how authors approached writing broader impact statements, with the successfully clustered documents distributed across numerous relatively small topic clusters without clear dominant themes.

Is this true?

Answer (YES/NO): NO